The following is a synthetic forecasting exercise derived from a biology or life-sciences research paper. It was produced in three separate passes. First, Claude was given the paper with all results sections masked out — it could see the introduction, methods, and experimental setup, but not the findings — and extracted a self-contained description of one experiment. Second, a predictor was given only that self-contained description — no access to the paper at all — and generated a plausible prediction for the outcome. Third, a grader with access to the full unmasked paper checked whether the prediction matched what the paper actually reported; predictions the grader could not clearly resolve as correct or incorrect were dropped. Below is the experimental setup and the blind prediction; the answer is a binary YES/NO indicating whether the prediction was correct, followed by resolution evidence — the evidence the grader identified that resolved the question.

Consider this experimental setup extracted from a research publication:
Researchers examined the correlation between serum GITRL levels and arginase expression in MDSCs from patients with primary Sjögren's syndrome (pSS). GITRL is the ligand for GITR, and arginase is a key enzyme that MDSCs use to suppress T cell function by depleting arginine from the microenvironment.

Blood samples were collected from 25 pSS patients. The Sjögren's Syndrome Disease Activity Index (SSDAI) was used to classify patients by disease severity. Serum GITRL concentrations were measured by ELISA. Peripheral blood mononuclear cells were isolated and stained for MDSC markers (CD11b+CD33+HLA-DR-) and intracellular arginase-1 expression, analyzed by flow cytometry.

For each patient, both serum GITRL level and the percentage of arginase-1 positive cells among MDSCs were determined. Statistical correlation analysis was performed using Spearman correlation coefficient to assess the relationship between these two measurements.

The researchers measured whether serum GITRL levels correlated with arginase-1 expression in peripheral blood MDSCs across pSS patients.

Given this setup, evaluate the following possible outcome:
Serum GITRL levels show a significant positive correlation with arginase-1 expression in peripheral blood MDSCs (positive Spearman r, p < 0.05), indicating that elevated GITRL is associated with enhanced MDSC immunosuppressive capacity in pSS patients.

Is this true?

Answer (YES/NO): NO